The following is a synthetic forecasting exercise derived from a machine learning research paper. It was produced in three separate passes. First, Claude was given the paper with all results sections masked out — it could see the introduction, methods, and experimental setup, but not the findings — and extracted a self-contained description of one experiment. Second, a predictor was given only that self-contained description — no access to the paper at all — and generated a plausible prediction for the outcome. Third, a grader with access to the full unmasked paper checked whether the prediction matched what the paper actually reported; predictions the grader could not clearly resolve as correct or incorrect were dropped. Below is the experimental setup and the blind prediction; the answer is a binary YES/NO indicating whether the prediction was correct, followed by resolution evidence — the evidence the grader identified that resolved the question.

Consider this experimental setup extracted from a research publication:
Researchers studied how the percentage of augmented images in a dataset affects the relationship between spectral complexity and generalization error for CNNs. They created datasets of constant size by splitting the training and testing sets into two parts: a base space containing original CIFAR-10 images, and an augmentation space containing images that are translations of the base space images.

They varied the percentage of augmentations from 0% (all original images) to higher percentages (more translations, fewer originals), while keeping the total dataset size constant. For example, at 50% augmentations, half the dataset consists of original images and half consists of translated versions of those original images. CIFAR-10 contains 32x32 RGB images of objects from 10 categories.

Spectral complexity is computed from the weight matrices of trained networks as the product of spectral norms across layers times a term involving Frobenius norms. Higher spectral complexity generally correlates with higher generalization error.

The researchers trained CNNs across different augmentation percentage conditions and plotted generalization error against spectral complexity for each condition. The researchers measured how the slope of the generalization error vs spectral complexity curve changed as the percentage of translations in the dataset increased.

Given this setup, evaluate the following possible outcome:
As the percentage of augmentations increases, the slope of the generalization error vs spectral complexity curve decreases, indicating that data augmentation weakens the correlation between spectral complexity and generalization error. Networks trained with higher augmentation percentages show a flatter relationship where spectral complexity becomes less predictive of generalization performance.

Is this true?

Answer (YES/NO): YES